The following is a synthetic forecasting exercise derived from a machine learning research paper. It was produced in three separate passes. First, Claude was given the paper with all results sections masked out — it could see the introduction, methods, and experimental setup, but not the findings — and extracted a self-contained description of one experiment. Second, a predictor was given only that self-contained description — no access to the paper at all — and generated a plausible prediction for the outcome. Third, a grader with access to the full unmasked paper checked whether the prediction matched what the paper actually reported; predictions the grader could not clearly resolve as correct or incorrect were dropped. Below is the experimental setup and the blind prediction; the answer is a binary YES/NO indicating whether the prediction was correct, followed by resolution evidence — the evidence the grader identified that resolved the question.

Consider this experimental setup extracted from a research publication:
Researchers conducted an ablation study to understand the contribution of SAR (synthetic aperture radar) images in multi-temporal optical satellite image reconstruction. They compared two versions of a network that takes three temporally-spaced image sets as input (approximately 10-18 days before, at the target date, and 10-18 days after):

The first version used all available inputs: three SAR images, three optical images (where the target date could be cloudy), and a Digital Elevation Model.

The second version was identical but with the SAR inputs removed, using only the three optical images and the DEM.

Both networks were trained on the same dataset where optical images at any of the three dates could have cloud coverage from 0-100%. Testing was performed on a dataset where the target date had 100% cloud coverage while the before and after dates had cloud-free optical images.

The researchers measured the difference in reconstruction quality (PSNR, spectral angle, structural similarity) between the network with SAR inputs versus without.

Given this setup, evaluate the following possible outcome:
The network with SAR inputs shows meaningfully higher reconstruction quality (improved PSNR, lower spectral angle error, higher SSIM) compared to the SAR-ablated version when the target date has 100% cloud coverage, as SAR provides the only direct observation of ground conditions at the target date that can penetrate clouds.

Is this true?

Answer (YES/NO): YES